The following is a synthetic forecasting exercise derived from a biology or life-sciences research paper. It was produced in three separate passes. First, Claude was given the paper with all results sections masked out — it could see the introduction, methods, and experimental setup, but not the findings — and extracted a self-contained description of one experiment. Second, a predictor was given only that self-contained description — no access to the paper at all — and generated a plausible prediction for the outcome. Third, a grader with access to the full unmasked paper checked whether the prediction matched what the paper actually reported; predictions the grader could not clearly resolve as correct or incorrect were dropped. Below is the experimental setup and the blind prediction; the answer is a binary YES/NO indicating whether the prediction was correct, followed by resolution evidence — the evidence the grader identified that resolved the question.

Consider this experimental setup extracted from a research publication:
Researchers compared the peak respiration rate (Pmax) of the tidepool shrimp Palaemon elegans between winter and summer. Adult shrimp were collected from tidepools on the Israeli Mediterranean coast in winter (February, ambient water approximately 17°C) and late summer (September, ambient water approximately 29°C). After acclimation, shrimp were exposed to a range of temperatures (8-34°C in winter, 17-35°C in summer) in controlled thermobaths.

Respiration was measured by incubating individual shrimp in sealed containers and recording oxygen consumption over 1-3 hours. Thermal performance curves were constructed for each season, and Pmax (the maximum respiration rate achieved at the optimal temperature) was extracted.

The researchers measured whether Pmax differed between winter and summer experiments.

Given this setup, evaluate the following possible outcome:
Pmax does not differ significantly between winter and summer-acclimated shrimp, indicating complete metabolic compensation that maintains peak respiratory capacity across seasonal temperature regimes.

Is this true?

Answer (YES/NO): NO